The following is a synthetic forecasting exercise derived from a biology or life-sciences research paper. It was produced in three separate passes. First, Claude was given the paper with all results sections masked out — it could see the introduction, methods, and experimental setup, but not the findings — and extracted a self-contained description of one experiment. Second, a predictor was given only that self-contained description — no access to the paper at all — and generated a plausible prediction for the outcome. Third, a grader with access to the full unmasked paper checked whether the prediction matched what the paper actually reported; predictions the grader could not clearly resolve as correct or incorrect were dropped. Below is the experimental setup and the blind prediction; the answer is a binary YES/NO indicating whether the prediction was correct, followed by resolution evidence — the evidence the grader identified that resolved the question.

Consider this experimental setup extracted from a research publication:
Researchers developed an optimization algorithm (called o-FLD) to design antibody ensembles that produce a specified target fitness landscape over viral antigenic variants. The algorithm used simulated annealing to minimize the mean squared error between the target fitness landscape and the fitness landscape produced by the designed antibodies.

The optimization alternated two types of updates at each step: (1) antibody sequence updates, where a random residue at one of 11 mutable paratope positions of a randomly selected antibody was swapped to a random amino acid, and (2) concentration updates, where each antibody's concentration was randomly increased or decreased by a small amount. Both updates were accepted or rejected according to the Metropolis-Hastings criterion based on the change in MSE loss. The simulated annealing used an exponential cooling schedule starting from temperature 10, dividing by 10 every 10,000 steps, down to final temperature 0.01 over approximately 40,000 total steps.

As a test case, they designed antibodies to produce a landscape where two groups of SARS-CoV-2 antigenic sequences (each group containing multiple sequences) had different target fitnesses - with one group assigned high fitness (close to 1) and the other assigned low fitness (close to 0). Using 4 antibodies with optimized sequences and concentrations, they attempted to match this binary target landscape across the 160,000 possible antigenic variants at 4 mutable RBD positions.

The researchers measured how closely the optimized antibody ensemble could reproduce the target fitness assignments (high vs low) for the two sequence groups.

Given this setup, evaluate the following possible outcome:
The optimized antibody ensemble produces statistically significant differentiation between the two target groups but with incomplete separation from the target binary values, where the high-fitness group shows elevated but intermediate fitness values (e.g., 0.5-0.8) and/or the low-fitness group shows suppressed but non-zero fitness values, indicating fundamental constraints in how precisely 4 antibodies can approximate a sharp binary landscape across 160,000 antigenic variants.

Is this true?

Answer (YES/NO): NO